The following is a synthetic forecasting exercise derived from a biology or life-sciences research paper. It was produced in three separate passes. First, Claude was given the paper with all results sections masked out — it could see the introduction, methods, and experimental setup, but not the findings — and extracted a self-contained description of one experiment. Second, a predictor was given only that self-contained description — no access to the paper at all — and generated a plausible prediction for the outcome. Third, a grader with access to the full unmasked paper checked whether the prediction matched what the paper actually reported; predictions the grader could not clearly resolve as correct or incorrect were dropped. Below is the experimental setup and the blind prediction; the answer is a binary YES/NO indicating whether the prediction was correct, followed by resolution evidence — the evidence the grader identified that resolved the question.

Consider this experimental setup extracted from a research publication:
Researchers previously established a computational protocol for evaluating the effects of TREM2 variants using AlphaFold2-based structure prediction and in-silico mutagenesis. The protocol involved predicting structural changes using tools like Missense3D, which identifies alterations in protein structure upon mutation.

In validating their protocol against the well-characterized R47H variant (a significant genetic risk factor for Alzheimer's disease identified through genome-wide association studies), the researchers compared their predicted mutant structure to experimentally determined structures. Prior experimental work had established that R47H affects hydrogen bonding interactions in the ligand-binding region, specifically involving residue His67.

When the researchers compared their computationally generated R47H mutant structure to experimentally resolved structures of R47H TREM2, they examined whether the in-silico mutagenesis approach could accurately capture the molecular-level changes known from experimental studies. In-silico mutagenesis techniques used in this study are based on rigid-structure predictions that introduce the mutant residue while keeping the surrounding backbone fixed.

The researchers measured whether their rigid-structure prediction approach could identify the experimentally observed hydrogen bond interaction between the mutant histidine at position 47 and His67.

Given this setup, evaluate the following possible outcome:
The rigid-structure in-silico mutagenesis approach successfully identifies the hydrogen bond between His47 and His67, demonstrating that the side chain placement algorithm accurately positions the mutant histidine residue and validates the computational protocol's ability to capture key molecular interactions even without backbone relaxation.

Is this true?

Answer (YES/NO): NO